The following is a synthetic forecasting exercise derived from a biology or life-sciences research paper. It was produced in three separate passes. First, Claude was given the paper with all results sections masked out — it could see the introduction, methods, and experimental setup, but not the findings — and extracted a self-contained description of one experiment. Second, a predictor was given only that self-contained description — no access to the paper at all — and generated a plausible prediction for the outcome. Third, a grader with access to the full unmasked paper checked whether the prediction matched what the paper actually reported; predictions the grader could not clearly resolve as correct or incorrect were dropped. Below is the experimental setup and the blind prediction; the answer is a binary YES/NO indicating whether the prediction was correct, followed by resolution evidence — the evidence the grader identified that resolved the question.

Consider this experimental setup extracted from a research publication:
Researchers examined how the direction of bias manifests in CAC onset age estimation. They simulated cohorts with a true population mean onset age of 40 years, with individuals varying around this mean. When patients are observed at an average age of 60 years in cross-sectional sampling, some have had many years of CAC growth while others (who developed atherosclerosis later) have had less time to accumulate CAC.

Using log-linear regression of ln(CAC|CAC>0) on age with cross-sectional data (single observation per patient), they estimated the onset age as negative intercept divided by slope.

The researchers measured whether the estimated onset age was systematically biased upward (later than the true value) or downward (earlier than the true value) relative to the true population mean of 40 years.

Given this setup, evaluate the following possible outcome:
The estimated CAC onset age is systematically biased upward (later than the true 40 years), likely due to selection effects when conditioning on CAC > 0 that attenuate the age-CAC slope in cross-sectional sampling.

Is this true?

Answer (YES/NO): NO